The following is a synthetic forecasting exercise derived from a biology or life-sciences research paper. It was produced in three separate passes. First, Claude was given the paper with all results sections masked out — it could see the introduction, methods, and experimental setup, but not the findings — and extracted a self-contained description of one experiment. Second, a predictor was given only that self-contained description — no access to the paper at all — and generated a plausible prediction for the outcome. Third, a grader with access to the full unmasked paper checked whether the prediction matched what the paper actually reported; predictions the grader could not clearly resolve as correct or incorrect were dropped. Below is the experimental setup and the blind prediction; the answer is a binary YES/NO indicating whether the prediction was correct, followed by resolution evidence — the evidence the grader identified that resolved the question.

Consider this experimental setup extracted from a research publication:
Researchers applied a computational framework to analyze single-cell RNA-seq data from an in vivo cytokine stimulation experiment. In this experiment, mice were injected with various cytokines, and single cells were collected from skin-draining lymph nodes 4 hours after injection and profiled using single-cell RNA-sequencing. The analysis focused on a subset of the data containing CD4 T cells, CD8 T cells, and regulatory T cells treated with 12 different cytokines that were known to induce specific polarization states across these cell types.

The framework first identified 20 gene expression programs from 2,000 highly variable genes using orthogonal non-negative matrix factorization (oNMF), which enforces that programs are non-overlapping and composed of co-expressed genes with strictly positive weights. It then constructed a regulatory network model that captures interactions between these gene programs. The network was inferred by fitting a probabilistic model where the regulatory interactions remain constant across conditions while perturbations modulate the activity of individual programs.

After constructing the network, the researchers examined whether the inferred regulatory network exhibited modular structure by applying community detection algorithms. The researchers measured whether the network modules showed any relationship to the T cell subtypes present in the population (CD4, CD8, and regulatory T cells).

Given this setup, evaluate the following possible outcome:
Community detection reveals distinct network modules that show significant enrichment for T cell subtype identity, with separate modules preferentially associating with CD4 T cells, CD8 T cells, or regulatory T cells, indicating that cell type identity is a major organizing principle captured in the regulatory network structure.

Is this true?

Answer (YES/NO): YES